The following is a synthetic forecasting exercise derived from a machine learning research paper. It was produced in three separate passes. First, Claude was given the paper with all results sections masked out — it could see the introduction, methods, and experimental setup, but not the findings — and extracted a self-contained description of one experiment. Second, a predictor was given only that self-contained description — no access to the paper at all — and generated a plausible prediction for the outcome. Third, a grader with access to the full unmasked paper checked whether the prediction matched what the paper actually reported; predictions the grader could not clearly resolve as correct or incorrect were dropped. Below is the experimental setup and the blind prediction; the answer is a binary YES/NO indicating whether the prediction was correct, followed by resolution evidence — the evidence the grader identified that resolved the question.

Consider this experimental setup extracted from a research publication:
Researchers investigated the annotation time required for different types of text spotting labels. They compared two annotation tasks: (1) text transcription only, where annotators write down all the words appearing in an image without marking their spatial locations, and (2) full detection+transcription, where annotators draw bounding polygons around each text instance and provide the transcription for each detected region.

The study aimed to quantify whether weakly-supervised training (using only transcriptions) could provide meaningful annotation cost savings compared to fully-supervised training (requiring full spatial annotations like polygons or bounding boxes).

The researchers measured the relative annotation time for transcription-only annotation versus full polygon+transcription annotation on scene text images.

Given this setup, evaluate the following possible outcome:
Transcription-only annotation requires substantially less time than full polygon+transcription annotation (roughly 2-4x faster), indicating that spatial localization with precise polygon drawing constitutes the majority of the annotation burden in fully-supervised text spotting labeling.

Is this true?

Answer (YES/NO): YES